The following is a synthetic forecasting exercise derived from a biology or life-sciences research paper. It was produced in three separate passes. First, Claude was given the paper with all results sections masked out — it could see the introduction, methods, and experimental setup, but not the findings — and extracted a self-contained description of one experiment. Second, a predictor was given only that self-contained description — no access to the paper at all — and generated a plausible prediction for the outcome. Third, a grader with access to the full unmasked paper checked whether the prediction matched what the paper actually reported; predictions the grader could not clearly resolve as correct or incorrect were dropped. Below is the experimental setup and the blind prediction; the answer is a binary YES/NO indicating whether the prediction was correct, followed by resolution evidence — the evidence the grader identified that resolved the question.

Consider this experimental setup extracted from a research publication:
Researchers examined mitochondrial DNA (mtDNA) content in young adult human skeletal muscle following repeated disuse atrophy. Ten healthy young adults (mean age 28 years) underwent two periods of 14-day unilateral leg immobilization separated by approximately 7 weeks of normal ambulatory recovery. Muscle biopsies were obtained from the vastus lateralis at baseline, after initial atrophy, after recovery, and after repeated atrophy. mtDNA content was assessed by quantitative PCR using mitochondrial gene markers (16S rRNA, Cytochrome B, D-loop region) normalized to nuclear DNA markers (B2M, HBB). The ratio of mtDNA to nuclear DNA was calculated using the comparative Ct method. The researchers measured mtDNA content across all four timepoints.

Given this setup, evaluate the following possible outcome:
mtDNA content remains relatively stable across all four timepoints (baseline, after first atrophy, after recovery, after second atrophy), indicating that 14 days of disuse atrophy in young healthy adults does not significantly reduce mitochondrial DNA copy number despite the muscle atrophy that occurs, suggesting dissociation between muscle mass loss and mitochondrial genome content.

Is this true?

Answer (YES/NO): NO